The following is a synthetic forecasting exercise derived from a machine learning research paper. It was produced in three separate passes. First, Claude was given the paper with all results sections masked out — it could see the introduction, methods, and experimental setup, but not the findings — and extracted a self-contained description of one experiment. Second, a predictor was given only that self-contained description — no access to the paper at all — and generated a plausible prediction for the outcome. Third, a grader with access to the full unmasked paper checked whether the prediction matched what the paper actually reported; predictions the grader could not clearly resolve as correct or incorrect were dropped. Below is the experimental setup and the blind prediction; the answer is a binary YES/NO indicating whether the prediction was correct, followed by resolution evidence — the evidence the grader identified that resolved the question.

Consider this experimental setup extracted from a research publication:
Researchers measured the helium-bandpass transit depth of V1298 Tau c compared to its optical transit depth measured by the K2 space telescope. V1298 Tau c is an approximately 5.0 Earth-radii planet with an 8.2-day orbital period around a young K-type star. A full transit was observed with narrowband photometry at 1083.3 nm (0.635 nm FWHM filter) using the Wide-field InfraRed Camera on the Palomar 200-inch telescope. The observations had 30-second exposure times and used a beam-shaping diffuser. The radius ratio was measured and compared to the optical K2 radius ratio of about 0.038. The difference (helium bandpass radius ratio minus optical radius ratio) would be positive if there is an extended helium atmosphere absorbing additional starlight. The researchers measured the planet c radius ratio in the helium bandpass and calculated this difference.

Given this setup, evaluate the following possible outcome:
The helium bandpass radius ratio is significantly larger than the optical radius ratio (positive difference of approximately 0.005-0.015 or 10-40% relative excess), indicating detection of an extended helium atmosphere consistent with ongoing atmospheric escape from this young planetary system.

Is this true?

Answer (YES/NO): NO